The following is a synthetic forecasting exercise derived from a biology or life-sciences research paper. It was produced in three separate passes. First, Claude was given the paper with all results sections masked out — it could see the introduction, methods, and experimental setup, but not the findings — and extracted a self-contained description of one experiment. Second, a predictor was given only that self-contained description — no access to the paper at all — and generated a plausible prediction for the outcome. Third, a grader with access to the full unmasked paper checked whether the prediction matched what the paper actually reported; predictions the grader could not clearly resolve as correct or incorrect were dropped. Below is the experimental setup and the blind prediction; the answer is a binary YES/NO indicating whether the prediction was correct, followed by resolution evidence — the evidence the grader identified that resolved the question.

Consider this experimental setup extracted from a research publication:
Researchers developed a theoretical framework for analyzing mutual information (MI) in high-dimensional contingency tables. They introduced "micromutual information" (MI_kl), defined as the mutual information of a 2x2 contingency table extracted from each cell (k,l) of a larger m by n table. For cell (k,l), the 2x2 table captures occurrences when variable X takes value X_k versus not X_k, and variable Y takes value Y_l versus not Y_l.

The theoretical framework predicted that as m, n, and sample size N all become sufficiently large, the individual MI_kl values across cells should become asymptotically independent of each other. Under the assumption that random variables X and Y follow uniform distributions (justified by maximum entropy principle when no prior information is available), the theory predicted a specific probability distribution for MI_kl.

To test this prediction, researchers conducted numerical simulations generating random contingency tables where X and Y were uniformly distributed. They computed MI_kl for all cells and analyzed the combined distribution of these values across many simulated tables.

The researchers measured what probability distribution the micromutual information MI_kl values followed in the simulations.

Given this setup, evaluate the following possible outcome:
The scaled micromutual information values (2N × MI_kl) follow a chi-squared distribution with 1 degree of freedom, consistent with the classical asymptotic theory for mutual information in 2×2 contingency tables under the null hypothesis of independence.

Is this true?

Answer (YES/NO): NO